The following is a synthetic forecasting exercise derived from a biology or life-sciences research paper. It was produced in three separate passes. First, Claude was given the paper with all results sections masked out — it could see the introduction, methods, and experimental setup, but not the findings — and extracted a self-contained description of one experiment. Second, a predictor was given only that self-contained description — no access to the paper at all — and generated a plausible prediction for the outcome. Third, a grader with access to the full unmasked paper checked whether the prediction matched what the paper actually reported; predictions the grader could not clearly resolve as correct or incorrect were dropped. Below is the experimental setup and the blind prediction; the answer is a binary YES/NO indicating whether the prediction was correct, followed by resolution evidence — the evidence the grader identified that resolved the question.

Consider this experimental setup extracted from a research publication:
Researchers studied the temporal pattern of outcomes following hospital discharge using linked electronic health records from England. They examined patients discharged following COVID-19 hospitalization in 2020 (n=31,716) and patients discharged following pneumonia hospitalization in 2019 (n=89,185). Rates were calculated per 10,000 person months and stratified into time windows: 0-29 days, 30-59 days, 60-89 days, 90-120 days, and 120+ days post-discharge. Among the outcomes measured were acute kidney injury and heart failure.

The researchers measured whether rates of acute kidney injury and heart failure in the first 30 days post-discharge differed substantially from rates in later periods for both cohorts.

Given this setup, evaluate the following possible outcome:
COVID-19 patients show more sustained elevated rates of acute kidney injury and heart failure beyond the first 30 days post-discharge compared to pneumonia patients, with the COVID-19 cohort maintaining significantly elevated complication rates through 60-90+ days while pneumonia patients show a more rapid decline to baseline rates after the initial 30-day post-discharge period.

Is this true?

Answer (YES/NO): NO